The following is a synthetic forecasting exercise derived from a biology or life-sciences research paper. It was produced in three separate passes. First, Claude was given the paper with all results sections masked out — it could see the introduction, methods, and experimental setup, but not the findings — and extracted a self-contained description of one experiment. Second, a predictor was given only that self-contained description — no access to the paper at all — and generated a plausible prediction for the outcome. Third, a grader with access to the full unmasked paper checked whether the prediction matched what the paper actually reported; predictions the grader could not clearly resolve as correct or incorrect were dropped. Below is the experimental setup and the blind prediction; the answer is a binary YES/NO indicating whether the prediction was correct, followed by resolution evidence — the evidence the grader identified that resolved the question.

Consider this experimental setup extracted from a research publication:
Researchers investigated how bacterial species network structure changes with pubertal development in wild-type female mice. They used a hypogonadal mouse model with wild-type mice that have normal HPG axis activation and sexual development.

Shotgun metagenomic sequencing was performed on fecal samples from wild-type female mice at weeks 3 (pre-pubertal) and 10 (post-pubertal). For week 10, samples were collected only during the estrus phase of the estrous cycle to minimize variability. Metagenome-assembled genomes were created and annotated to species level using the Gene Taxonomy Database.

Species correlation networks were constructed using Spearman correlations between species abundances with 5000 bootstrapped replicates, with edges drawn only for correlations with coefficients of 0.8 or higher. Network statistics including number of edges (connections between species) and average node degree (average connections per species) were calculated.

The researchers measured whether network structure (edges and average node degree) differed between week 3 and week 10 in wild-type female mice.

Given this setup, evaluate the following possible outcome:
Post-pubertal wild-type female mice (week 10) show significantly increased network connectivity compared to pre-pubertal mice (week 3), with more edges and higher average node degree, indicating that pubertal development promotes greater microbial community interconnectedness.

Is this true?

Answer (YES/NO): NO